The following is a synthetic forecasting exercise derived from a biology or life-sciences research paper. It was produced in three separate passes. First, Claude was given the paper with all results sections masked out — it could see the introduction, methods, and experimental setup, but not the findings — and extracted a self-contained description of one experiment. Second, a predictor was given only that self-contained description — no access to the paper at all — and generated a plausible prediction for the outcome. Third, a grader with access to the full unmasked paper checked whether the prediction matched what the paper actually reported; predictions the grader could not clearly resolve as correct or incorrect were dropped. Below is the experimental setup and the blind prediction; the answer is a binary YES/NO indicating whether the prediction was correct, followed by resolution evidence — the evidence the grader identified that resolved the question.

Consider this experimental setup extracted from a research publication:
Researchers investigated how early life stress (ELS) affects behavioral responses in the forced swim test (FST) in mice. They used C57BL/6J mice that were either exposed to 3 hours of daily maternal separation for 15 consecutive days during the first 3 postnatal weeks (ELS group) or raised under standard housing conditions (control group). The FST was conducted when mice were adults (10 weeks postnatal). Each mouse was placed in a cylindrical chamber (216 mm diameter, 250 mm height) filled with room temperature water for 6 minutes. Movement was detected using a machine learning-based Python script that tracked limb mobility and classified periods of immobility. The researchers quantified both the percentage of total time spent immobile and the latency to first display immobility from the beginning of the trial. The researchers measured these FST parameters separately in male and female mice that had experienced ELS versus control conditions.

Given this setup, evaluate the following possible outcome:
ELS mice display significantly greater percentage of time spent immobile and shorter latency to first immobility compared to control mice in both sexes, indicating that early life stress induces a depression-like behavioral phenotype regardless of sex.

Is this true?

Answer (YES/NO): NO